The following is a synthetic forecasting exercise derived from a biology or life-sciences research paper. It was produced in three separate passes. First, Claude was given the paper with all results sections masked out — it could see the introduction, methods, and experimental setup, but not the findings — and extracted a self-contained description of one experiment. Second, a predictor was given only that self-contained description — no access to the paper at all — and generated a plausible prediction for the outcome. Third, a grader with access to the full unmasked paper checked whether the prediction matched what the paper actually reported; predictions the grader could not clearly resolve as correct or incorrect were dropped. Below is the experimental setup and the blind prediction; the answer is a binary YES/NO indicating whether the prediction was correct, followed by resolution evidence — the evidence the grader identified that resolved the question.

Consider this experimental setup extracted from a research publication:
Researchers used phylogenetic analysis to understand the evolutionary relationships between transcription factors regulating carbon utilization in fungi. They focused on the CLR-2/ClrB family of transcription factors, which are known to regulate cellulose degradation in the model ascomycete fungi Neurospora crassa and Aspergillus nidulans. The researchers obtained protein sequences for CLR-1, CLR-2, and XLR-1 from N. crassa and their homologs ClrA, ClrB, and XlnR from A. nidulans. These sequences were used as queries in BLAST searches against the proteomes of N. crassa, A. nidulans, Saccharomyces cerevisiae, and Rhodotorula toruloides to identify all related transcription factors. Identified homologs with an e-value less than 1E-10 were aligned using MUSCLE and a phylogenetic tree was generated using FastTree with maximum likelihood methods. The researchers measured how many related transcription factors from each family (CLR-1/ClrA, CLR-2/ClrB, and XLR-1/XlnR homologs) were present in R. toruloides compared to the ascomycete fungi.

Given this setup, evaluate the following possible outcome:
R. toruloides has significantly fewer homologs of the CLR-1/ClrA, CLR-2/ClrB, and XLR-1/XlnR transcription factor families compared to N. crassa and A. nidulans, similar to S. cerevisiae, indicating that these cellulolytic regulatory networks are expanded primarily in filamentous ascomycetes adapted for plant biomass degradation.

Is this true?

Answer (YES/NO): YES